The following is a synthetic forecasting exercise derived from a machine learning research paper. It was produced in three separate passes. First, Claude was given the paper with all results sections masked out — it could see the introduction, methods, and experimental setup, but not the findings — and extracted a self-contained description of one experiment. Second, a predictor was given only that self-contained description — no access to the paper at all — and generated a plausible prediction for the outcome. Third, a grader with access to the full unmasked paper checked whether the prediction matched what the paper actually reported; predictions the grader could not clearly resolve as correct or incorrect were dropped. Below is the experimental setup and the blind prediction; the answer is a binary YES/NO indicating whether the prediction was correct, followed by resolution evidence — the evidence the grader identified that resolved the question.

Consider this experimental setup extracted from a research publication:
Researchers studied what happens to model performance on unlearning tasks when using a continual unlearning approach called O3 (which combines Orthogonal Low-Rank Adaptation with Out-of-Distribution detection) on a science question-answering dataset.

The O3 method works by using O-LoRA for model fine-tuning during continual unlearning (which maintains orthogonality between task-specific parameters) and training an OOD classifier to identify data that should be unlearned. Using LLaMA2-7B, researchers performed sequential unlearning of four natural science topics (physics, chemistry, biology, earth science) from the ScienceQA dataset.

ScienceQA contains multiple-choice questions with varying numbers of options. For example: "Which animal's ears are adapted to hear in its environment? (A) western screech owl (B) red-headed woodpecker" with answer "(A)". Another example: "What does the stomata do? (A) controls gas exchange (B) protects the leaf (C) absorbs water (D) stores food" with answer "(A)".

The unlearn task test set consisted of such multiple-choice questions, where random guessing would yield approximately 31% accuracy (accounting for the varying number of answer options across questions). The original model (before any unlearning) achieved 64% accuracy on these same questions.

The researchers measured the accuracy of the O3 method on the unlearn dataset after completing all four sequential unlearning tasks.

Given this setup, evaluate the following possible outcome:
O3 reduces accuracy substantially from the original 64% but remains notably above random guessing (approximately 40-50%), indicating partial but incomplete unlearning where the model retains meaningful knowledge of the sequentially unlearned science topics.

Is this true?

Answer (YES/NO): NO